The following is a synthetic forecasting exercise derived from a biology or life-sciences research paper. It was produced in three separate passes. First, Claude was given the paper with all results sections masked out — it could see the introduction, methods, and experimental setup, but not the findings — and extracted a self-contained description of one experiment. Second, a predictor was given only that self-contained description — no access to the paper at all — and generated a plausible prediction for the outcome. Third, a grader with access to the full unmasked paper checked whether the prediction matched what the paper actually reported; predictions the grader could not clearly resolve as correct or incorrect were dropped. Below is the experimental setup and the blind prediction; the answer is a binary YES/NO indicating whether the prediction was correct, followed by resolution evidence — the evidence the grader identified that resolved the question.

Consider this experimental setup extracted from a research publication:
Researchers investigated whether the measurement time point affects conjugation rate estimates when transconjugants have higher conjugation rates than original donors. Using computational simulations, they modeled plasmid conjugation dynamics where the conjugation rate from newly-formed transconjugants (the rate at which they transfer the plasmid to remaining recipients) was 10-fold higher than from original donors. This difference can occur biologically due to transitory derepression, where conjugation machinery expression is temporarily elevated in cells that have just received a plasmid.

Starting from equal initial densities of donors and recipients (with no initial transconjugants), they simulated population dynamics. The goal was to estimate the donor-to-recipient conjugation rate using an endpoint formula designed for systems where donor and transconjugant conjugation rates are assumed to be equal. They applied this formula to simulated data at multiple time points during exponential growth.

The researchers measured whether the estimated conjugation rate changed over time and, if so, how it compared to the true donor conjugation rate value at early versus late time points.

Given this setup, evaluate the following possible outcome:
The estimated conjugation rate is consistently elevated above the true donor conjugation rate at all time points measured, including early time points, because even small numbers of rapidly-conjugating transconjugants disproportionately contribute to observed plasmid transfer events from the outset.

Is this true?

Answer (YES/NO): NO